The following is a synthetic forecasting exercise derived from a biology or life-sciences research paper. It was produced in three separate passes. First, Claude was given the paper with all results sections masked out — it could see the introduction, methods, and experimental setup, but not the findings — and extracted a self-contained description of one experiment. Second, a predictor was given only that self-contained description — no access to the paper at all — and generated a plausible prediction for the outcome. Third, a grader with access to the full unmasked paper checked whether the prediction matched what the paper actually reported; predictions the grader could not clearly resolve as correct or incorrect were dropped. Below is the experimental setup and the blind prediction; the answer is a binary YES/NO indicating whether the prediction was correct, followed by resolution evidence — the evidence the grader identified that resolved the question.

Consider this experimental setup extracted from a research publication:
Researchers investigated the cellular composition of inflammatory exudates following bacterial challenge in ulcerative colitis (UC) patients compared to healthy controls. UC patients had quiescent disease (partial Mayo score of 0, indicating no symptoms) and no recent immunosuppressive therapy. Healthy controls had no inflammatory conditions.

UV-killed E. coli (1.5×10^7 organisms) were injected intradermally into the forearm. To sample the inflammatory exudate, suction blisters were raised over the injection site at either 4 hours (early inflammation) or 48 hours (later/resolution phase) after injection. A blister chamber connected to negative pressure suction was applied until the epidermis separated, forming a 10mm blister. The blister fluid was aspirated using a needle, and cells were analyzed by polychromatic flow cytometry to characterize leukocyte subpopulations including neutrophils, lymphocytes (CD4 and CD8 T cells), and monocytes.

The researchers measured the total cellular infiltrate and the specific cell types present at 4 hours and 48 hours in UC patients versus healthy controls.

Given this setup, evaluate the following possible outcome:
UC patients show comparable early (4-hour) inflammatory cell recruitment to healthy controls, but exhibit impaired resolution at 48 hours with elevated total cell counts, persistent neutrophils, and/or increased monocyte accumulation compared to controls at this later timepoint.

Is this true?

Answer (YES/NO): NO